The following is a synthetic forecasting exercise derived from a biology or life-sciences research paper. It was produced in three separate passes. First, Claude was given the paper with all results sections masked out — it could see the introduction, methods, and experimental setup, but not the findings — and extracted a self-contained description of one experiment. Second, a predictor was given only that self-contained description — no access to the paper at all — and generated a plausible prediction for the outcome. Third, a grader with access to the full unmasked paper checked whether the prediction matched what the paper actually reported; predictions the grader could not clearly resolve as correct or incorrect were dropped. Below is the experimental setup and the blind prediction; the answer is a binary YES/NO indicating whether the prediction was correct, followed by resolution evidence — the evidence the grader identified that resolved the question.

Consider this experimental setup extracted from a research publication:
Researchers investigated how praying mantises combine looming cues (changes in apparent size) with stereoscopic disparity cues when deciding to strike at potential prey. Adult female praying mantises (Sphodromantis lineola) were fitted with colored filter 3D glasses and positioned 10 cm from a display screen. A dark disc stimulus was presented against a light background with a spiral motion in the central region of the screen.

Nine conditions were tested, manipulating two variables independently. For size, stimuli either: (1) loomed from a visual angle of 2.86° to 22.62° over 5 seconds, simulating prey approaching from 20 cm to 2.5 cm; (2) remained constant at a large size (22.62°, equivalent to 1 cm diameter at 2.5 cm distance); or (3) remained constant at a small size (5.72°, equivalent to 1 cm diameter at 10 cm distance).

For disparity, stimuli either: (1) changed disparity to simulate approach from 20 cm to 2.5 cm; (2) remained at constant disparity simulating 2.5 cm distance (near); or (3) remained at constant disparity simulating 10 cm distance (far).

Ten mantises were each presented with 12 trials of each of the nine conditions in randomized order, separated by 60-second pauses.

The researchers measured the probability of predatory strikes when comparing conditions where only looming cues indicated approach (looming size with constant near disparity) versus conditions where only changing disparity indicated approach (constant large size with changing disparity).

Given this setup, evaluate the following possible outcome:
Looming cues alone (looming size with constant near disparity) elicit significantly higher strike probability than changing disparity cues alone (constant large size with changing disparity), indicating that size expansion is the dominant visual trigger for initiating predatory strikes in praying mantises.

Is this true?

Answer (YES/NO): YES